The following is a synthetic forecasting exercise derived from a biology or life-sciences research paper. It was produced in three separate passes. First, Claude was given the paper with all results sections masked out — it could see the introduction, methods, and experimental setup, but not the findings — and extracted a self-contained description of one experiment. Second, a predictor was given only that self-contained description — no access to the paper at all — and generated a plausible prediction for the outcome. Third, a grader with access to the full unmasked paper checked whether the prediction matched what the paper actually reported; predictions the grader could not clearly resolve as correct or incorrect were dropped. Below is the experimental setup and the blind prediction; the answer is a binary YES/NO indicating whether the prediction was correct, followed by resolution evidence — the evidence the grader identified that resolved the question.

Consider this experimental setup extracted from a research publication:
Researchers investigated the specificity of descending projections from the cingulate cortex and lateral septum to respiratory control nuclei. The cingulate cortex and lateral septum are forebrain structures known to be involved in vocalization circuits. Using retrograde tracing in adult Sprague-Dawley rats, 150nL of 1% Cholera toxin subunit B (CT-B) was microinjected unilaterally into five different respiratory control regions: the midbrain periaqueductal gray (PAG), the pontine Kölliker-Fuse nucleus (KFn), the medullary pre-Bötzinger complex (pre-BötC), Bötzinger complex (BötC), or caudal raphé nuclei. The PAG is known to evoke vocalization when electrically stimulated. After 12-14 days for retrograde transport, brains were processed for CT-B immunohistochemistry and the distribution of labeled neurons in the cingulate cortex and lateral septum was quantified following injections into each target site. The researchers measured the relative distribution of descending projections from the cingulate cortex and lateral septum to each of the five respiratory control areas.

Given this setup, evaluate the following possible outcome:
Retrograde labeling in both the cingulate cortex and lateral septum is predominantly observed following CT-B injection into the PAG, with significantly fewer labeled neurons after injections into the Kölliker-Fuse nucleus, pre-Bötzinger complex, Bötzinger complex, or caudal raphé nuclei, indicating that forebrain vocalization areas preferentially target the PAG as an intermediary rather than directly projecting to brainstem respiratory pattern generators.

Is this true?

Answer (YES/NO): YES